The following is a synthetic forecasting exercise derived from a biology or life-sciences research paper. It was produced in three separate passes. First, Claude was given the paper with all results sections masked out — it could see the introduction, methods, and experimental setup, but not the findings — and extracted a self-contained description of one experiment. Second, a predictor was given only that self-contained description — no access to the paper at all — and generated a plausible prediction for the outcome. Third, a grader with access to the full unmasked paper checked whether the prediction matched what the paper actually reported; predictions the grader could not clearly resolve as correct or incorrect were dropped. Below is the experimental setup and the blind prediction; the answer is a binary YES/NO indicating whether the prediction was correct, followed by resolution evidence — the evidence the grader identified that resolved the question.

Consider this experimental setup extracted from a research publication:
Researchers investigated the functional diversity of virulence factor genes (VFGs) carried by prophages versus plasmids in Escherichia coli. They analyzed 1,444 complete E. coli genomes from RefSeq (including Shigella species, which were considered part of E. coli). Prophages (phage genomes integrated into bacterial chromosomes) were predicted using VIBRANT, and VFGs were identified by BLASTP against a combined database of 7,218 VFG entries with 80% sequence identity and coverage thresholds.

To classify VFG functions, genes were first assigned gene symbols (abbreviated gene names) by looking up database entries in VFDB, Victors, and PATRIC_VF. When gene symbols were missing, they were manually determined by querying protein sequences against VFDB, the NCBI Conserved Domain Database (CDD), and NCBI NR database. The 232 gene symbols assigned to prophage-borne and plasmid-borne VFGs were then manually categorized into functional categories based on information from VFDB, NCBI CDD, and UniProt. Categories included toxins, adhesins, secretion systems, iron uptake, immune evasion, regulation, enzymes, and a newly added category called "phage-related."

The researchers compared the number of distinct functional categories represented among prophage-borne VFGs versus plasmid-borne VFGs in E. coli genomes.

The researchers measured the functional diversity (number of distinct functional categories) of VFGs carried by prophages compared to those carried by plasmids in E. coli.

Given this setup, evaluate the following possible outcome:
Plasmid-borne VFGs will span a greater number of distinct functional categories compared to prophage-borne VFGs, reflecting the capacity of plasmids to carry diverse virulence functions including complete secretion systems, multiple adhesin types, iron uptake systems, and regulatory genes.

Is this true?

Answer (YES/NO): YES